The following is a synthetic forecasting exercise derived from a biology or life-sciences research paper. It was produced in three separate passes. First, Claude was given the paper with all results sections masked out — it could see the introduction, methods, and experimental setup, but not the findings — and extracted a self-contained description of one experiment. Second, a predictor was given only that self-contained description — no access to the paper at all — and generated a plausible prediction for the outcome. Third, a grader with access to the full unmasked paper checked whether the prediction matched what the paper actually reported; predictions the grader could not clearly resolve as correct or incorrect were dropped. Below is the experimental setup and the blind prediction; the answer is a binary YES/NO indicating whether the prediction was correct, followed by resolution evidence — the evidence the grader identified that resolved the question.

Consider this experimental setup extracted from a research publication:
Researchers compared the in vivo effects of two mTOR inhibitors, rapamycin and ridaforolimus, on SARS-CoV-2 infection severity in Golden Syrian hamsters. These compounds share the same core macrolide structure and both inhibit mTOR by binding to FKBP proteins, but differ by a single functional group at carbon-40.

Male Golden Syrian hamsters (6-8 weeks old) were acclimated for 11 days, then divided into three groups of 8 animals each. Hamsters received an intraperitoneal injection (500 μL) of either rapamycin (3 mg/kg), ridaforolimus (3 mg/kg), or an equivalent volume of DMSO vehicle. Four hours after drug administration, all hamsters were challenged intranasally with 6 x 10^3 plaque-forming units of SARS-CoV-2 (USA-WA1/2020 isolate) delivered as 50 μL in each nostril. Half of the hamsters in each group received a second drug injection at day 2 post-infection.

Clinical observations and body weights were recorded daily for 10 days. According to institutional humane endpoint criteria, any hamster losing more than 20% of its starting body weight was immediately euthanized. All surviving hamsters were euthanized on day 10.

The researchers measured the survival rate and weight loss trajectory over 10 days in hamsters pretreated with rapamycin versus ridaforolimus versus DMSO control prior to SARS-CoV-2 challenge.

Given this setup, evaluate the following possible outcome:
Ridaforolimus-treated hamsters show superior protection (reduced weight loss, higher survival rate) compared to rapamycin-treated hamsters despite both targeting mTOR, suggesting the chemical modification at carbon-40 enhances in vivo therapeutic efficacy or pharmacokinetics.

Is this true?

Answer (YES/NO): NO